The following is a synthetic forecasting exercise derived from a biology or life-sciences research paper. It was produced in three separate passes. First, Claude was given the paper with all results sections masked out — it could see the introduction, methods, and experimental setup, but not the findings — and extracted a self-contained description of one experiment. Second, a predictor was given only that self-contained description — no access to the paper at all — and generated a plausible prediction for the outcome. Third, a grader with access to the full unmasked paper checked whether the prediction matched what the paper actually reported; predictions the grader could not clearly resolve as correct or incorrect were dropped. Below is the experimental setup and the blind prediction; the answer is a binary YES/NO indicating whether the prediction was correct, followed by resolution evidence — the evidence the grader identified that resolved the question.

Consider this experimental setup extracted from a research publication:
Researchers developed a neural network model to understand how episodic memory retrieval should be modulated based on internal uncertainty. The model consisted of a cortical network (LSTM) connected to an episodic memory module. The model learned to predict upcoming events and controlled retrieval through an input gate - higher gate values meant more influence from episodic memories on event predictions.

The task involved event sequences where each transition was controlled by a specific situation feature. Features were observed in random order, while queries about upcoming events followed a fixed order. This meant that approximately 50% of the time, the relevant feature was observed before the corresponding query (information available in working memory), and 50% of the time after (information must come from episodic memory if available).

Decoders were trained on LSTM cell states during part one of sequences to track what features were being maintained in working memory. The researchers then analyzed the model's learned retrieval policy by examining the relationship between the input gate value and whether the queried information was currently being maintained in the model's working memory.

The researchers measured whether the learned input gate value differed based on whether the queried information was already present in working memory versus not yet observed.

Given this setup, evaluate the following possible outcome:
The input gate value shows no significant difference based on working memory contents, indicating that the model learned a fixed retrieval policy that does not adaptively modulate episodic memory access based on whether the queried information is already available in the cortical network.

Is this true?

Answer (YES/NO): NO